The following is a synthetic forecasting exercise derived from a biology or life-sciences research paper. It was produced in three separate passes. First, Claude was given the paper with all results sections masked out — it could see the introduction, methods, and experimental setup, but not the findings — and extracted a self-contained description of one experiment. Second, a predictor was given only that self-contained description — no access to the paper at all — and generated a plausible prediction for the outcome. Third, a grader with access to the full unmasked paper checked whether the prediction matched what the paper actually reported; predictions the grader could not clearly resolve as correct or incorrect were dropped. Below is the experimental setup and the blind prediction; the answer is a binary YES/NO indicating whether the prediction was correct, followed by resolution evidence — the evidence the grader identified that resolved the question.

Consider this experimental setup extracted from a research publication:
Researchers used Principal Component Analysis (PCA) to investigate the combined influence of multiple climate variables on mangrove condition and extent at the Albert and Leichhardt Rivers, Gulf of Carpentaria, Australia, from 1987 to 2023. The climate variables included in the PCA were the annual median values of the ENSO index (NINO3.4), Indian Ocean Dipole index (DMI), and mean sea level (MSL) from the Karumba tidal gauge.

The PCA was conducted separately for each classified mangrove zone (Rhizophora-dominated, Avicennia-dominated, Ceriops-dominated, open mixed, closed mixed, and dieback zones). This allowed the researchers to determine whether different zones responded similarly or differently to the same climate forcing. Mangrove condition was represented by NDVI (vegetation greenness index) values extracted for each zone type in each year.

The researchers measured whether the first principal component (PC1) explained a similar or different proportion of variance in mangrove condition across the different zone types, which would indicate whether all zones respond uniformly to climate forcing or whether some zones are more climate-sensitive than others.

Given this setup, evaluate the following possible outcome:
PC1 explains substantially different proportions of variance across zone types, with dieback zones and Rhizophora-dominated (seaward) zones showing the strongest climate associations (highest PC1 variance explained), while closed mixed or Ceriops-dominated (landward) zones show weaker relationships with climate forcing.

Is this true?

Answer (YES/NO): NO